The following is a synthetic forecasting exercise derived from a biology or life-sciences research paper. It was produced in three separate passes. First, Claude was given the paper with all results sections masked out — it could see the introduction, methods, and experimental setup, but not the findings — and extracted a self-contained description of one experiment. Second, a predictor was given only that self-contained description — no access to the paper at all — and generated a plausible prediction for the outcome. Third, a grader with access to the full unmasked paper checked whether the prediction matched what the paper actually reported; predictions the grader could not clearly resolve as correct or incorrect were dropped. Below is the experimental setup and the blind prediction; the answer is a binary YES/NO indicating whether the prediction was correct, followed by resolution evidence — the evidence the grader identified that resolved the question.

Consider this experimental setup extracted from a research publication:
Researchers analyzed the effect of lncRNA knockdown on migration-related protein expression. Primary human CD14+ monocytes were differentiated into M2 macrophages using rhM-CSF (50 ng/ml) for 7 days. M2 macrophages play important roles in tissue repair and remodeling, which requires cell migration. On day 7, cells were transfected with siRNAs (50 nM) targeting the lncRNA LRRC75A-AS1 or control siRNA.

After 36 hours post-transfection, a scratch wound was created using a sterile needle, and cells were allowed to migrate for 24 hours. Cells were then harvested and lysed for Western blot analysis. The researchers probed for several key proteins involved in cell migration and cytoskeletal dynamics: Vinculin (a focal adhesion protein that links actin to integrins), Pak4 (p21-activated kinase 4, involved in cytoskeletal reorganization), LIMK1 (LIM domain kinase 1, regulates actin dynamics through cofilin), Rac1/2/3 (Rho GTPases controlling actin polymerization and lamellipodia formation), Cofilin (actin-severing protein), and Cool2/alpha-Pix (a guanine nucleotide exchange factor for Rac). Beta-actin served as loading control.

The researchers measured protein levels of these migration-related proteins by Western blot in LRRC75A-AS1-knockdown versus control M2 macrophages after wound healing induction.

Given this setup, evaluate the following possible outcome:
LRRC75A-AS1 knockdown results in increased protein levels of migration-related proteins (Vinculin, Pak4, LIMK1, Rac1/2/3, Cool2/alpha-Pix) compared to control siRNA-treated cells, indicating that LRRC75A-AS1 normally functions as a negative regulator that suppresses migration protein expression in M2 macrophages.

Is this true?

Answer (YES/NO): NO